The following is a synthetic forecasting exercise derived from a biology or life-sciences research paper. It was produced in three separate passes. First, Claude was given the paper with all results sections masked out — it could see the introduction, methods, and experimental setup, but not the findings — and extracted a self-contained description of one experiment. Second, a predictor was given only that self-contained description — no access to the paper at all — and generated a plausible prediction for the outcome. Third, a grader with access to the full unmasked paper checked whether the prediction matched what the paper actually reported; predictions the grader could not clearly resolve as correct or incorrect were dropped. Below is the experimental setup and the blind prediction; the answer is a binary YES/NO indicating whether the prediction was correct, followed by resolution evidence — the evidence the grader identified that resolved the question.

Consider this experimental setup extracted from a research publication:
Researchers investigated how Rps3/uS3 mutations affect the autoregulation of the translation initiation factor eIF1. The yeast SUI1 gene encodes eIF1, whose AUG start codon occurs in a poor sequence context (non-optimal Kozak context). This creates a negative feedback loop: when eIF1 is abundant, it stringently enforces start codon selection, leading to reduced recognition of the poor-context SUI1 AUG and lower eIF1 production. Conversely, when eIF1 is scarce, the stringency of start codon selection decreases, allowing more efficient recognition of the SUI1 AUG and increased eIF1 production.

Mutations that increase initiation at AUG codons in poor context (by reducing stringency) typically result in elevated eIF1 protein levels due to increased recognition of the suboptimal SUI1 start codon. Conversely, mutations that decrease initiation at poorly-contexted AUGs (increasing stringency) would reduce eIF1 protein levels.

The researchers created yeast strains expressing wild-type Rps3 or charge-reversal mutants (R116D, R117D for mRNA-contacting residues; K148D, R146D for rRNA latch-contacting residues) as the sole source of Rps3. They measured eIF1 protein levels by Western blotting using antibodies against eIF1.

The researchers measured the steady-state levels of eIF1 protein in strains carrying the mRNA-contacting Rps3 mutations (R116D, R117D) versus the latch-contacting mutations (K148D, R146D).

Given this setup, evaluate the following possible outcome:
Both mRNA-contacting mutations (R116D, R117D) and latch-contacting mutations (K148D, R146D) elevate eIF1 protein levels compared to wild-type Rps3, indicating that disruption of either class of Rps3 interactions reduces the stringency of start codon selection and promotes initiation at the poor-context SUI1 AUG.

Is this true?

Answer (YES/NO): NO